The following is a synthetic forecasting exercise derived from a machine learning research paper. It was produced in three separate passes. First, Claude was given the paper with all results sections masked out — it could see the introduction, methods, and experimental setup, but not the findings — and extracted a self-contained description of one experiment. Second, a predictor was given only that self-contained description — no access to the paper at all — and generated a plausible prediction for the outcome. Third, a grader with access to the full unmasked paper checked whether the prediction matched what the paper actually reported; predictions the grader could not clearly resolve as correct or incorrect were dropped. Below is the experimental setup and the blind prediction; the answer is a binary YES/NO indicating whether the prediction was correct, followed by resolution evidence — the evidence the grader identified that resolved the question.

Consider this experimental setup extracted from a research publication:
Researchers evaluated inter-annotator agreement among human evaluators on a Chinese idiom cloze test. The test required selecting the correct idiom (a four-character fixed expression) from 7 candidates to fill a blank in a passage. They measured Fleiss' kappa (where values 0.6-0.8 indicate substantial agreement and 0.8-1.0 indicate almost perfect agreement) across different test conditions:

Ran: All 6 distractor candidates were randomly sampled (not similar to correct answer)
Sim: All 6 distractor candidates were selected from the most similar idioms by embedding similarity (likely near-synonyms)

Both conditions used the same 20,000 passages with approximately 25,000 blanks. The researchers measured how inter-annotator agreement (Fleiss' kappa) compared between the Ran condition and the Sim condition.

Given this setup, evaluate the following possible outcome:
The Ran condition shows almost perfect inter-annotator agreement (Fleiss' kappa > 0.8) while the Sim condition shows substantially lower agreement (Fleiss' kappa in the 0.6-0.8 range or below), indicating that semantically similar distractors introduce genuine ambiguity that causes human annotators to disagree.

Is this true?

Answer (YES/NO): YES